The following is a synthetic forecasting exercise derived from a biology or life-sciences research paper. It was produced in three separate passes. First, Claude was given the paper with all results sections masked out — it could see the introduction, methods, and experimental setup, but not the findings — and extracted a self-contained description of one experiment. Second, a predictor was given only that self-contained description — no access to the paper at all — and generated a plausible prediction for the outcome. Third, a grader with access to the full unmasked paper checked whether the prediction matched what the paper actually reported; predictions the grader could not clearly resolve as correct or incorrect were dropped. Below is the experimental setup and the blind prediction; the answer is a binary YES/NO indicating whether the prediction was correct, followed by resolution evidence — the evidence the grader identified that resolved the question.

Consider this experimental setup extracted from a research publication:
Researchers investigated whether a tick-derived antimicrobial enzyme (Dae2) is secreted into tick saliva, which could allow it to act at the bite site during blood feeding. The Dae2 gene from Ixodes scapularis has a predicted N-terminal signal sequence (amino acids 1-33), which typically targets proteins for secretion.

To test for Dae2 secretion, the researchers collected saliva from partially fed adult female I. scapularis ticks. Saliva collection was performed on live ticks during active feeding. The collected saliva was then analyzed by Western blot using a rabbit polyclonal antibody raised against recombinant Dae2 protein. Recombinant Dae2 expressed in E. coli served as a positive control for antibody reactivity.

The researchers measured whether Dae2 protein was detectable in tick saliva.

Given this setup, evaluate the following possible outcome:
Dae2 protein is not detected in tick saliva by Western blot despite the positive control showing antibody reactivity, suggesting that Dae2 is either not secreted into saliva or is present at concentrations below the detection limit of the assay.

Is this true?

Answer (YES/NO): NO